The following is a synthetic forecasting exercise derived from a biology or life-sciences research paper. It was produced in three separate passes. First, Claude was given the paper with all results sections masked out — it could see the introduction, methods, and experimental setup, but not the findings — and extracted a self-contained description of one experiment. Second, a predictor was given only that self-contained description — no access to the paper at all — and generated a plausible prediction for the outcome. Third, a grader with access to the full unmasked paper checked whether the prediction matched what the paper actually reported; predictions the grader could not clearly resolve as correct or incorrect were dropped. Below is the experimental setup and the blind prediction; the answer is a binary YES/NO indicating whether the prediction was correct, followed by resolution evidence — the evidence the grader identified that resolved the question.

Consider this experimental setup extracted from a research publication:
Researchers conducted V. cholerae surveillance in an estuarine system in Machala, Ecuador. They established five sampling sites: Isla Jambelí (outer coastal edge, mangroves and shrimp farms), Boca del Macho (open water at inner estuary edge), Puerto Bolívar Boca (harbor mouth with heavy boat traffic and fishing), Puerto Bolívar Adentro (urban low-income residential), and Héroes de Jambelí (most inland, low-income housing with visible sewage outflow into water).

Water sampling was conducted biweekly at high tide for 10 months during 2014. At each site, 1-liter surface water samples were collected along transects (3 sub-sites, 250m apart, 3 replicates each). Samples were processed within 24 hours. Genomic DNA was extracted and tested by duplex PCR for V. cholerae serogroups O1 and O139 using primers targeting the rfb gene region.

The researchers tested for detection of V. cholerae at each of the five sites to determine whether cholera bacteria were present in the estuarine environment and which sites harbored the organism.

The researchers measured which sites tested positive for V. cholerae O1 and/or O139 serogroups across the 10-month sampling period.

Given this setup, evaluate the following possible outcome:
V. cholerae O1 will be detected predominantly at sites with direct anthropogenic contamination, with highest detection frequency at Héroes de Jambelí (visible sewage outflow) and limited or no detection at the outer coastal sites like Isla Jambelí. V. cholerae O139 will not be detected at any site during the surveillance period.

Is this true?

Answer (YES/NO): NO